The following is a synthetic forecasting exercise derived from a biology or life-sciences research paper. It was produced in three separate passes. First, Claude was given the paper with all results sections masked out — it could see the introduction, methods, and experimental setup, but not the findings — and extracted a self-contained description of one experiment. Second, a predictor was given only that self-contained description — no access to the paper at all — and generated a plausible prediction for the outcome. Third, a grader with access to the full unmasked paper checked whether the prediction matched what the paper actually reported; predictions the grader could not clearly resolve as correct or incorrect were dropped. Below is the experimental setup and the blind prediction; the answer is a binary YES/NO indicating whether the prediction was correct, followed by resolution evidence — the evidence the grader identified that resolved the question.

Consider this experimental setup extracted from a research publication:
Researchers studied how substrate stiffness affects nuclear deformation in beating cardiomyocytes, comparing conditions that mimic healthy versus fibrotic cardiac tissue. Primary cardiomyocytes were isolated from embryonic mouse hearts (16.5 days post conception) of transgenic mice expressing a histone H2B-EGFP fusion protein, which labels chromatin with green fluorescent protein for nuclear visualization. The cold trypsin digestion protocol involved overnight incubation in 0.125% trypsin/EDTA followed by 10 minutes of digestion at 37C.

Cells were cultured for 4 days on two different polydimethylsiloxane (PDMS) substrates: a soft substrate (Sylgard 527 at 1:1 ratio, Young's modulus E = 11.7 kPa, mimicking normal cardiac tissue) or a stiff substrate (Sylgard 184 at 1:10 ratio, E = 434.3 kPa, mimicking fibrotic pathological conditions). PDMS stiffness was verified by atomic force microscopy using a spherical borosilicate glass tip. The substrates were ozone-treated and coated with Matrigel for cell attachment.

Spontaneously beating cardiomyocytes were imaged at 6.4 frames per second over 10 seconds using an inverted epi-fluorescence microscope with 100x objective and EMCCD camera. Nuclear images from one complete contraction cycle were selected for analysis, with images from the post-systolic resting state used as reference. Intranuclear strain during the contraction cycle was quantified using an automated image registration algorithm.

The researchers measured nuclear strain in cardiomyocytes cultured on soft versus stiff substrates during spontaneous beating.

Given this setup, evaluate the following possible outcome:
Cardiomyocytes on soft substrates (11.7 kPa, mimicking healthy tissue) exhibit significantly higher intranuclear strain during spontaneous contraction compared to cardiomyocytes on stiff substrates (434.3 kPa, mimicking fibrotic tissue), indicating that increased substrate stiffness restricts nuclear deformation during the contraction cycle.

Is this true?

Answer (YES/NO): YES